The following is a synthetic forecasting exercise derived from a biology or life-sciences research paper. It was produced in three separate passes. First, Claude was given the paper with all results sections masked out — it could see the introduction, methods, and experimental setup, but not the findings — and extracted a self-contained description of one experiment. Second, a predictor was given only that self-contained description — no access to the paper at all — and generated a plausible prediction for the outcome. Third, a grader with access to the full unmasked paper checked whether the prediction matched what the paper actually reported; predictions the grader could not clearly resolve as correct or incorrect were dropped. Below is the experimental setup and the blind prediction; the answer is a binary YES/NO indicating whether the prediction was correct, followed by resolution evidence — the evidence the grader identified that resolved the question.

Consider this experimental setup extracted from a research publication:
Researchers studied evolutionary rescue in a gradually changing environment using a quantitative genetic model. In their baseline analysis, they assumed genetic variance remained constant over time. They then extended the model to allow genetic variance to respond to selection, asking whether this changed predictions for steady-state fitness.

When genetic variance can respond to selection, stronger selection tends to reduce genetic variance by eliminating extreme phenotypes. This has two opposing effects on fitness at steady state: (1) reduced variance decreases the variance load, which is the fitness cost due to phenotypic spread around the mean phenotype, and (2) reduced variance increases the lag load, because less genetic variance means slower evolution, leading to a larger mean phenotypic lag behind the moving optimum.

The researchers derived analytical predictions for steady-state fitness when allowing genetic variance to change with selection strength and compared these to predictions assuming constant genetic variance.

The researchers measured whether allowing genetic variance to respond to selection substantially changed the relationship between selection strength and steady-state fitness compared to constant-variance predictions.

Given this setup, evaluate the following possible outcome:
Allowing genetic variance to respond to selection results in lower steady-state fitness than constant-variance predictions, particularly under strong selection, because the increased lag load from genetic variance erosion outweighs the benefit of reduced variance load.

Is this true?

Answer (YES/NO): NO